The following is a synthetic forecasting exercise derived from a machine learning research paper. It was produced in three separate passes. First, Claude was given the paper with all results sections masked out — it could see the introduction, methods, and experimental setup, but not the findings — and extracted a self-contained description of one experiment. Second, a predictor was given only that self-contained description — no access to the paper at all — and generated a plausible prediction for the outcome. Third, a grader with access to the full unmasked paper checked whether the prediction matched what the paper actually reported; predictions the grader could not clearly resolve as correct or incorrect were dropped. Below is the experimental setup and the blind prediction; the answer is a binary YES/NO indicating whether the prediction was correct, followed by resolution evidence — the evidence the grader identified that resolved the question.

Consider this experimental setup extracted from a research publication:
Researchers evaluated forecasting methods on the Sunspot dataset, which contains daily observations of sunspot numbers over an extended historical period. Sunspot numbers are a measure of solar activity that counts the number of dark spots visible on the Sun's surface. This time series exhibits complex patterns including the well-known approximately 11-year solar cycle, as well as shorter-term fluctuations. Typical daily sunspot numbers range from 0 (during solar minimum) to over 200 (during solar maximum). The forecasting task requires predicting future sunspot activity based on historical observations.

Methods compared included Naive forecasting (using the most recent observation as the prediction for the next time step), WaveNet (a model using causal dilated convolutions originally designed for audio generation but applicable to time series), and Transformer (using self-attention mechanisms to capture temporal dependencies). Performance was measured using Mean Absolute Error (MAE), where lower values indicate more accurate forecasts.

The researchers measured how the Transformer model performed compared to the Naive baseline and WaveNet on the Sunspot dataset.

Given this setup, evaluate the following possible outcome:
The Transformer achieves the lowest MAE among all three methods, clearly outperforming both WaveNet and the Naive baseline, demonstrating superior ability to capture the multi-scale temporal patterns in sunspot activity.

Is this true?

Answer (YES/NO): NO